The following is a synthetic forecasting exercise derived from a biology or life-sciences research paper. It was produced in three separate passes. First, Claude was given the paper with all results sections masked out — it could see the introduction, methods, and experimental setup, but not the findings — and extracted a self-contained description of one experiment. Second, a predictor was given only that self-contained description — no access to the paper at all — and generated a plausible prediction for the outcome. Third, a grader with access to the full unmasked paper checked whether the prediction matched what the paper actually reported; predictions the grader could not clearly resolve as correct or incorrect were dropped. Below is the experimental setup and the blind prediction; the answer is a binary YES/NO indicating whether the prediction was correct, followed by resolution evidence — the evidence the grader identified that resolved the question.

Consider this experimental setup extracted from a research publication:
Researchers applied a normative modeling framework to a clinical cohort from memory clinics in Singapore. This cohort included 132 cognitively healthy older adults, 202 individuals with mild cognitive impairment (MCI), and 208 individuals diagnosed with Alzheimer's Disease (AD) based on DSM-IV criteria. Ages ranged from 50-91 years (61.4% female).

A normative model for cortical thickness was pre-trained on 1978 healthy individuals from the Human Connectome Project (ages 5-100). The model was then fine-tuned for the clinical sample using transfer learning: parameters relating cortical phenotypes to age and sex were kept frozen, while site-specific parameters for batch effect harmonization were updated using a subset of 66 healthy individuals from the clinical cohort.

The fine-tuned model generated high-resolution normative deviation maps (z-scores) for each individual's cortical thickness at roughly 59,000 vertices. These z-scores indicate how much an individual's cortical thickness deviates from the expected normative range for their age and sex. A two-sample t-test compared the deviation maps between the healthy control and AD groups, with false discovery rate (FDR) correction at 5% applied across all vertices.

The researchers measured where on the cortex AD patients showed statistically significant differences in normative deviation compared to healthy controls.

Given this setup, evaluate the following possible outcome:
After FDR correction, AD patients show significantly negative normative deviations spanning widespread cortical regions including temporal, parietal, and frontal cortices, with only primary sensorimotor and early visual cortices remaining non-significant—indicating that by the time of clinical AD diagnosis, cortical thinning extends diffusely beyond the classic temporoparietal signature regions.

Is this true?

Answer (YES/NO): NO